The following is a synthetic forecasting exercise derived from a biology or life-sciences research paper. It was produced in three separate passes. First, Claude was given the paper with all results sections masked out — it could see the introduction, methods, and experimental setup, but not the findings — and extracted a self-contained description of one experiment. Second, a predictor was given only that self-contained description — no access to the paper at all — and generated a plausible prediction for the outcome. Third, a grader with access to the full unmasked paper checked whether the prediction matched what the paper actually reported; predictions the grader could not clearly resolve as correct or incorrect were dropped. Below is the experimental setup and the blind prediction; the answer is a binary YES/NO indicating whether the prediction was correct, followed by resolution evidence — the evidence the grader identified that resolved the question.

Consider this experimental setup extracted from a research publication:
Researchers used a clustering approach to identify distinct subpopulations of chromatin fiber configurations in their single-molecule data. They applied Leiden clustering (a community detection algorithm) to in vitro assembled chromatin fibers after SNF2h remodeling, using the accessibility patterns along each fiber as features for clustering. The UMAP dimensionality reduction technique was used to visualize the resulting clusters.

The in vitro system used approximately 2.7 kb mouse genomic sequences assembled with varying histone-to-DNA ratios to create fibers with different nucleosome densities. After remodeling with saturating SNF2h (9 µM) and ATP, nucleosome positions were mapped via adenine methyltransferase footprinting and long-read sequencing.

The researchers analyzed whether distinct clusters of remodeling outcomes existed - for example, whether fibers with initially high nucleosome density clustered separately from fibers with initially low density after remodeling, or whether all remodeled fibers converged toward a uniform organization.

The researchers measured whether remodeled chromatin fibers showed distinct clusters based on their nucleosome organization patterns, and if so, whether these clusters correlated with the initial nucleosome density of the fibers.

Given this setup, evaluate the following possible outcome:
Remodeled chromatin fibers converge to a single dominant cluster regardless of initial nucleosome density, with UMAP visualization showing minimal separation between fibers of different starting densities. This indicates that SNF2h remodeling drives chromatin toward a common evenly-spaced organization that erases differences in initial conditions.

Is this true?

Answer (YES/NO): NO